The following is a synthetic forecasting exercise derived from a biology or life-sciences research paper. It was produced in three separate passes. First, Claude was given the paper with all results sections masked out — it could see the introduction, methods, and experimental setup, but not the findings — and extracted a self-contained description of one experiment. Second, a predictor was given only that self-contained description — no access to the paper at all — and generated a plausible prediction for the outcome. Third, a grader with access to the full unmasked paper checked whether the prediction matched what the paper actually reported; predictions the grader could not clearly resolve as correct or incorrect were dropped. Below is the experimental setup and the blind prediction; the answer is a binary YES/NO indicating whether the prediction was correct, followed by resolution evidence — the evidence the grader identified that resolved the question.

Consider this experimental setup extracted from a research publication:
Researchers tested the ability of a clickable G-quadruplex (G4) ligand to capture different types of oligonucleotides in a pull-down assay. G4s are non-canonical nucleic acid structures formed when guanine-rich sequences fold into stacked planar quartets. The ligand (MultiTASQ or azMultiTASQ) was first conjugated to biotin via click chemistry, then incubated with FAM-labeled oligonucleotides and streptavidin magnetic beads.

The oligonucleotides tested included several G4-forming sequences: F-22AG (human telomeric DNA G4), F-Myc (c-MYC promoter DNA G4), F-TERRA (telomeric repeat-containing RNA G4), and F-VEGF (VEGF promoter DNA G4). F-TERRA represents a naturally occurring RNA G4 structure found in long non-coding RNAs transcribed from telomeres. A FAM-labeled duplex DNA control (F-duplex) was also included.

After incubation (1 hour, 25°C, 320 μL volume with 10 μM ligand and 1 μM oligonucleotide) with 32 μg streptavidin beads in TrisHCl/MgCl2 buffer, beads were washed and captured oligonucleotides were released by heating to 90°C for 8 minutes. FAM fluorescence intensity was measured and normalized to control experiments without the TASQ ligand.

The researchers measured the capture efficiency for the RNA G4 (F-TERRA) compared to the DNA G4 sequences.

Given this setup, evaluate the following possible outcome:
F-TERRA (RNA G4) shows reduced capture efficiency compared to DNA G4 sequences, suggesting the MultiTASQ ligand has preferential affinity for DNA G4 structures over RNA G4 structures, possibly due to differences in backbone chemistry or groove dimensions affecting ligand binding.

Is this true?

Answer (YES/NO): YES